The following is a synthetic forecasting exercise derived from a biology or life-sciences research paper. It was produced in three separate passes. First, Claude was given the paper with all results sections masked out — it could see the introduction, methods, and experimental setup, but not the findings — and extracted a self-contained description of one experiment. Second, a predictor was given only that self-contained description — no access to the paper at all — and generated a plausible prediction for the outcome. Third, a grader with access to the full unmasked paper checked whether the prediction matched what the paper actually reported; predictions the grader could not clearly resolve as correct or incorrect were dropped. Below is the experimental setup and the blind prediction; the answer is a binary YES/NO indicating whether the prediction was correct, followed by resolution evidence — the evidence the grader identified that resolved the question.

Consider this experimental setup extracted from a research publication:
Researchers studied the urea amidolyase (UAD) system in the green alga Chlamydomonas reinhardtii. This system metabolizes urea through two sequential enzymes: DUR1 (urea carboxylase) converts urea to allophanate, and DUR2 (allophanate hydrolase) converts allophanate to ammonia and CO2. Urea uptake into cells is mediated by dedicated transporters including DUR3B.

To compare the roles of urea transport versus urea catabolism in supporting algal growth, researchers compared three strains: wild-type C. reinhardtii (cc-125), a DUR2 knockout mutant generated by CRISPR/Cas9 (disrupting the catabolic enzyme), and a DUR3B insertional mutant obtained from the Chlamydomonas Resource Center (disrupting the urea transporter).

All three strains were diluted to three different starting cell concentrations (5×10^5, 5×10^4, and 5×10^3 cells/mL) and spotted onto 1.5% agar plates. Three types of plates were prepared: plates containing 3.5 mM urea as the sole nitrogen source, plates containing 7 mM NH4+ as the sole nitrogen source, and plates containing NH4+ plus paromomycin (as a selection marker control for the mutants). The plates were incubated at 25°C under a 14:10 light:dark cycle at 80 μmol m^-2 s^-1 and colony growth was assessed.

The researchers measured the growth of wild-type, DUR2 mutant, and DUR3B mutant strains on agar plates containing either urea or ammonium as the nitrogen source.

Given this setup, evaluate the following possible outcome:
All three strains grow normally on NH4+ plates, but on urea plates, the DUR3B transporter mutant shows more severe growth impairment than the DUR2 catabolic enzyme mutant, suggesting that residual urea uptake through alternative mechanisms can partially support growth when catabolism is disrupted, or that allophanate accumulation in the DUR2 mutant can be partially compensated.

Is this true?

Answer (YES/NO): NO